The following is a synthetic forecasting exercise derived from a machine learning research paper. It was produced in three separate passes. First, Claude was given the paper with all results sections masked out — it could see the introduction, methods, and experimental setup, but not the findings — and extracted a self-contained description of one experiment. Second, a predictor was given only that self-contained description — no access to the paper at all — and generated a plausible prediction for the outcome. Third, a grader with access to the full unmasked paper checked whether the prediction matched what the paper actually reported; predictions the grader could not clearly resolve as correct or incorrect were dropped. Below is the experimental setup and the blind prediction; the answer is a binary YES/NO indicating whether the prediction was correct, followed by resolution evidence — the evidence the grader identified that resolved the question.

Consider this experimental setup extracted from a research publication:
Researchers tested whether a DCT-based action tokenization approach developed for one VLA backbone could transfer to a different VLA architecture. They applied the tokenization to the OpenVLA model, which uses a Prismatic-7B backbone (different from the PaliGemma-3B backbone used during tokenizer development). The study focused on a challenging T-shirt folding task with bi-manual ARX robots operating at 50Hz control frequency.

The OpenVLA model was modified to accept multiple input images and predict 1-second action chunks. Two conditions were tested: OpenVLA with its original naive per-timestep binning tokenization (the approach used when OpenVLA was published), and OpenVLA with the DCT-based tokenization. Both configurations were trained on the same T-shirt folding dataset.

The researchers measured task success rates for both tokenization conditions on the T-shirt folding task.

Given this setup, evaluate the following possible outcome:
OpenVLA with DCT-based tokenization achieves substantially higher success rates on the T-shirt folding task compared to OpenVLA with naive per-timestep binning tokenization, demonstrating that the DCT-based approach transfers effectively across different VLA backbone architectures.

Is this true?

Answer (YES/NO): YES